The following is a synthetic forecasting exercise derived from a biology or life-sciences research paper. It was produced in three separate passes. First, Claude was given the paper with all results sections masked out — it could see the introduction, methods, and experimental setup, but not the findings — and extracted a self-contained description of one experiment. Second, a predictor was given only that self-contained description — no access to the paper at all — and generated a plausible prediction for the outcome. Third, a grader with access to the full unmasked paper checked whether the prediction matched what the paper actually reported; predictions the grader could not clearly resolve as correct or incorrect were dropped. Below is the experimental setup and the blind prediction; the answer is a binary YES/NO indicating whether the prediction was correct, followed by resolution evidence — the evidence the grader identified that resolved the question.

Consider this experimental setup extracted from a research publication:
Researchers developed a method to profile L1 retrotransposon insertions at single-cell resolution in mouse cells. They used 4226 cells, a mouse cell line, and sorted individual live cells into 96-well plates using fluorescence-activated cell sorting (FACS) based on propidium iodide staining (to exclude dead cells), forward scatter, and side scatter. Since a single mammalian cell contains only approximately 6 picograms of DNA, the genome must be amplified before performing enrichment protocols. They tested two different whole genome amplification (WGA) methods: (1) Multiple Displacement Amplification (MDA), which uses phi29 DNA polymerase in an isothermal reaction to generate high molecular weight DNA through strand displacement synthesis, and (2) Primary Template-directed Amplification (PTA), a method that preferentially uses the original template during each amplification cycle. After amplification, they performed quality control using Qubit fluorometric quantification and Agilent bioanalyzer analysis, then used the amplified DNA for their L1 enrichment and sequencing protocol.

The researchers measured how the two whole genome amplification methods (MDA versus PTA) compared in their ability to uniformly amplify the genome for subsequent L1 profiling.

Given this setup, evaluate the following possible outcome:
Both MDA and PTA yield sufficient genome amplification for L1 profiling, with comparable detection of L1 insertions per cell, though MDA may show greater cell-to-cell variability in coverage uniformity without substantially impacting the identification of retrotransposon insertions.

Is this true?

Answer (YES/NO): NO